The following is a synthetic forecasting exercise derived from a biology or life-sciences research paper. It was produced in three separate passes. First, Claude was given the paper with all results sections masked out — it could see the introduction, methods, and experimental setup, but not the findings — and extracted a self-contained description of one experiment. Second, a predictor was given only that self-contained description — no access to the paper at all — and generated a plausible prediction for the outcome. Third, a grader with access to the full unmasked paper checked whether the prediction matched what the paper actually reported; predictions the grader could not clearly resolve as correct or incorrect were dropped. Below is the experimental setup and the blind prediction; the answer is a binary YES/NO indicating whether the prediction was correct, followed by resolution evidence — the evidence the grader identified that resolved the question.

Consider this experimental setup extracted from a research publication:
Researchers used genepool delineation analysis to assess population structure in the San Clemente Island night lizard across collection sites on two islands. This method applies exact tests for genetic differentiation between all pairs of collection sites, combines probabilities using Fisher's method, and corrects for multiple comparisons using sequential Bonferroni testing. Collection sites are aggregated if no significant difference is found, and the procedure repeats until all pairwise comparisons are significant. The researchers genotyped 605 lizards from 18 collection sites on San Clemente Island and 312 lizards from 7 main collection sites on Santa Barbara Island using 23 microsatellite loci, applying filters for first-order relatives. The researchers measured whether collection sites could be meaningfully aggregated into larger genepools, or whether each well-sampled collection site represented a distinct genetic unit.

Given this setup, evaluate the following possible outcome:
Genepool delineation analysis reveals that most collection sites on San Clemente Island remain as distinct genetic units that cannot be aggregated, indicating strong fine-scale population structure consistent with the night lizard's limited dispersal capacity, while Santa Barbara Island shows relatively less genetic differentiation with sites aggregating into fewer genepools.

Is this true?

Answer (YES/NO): YES